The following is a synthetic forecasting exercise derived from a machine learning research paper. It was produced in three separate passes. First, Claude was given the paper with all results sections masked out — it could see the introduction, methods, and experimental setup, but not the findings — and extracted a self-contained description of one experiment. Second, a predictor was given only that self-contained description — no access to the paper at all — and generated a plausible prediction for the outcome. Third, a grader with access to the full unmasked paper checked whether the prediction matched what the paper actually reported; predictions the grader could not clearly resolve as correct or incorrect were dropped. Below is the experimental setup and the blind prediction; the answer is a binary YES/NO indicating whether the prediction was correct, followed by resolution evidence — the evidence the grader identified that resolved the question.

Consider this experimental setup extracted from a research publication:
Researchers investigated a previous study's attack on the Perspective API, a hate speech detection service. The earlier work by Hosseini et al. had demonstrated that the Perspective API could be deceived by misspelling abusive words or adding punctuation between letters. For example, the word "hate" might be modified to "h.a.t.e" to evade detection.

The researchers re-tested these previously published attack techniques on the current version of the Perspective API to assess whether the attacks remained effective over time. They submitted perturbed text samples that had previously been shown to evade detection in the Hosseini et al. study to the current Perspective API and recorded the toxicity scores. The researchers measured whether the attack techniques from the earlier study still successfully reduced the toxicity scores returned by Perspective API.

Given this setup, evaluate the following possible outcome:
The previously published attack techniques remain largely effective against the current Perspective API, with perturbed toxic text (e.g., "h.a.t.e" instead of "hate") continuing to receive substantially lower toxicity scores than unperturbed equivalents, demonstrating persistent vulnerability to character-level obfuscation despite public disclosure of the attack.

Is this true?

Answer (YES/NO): NO